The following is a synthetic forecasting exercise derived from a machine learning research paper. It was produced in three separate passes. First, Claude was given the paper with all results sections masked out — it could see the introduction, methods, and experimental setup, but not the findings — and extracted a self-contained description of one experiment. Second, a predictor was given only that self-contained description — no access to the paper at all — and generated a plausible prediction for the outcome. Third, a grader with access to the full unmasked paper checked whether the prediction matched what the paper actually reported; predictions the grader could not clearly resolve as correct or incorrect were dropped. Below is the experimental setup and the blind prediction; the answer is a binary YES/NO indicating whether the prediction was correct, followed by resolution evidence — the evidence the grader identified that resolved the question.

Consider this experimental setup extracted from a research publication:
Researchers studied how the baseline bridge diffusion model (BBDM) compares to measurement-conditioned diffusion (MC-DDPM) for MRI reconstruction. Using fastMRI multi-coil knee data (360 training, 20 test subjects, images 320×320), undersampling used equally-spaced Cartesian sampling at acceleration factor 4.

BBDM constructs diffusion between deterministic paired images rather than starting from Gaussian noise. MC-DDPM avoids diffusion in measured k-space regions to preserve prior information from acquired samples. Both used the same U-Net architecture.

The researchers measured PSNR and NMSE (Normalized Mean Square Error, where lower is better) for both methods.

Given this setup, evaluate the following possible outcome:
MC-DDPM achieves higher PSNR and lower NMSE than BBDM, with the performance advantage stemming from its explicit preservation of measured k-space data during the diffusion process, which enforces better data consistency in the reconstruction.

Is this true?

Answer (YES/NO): NO